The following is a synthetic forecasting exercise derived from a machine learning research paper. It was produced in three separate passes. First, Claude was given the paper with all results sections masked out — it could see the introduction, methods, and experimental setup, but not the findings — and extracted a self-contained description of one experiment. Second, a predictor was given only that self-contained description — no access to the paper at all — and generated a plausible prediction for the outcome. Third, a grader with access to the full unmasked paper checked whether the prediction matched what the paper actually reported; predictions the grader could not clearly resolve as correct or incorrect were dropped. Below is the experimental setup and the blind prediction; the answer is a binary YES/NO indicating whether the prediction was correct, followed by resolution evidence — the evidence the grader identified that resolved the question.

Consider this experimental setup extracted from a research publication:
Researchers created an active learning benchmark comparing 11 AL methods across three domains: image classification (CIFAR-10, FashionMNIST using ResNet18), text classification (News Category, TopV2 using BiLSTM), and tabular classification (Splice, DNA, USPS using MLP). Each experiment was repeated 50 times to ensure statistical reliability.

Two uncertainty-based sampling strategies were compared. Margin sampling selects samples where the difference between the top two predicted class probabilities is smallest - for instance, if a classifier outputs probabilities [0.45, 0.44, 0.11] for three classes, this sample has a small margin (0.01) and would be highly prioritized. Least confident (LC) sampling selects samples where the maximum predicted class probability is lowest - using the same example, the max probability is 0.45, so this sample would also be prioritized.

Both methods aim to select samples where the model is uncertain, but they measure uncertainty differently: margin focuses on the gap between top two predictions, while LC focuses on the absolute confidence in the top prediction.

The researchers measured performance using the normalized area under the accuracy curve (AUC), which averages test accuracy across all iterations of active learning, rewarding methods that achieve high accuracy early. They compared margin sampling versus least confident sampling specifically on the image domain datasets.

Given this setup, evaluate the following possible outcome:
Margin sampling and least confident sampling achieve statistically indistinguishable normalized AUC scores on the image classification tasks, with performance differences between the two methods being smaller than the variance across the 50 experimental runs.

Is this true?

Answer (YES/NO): NO